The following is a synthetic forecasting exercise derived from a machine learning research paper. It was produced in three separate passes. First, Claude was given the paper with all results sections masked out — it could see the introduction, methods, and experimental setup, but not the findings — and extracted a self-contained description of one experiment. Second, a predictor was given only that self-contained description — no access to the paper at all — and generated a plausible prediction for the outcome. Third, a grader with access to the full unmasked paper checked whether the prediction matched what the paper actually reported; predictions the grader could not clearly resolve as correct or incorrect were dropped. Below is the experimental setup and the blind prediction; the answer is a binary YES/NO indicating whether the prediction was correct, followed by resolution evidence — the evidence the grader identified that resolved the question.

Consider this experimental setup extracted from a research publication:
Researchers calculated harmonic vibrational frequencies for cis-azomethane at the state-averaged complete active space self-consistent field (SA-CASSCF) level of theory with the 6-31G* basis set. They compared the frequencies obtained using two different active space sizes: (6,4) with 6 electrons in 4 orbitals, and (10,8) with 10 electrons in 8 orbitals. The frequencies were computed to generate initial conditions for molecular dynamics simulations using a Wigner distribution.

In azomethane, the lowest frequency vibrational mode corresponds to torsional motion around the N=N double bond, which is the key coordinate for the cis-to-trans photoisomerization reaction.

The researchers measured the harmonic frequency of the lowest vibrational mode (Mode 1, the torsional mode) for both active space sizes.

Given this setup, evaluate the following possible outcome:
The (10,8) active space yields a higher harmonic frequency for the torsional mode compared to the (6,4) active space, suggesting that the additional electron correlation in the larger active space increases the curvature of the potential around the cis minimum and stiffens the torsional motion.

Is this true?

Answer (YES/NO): NO